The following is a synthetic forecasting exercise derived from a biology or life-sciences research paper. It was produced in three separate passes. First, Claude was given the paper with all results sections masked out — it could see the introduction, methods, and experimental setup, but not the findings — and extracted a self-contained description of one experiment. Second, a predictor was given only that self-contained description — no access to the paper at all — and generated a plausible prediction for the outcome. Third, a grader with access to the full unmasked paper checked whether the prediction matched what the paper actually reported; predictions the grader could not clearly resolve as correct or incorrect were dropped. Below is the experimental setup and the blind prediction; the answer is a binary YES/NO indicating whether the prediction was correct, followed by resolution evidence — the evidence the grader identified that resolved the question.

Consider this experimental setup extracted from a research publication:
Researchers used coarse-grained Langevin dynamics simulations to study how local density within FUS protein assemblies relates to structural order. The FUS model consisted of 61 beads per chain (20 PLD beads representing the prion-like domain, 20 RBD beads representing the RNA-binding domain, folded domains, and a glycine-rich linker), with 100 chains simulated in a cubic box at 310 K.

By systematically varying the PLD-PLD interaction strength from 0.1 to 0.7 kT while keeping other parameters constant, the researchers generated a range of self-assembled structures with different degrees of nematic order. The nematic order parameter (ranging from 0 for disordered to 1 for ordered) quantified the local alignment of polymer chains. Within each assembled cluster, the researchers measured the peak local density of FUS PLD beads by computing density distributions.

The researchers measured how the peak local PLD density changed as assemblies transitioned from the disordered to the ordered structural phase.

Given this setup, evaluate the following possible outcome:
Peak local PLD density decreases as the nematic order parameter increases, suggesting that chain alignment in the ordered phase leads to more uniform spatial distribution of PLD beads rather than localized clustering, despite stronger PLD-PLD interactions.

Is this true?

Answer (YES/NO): NO